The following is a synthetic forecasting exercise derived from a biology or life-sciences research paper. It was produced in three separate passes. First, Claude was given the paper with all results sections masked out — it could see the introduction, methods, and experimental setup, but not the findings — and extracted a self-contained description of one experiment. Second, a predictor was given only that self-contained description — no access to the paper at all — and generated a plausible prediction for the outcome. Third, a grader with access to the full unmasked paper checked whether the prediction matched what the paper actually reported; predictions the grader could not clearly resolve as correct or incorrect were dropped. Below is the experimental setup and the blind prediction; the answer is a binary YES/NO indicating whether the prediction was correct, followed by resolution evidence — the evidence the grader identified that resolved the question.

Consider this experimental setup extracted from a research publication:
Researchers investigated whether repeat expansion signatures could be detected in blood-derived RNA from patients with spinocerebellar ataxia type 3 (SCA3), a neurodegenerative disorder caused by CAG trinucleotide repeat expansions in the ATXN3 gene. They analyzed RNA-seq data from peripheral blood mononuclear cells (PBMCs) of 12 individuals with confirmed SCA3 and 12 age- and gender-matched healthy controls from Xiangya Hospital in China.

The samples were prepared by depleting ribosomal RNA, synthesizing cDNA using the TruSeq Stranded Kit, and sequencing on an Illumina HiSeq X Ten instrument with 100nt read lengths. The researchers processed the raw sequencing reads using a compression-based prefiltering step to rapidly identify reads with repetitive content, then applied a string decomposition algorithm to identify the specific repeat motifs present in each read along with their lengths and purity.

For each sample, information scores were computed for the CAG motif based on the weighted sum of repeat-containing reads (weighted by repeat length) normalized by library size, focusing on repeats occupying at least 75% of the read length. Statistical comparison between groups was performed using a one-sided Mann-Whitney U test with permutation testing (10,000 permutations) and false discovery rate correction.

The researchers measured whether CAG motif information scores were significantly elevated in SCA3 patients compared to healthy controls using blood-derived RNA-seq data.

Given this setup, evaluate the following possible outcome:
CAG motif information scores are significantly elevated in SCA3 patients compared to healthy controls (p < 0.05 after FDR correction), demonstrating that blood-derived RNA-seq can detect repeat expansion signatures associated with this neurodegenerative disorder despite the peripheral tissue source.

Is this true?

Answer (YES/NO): YES